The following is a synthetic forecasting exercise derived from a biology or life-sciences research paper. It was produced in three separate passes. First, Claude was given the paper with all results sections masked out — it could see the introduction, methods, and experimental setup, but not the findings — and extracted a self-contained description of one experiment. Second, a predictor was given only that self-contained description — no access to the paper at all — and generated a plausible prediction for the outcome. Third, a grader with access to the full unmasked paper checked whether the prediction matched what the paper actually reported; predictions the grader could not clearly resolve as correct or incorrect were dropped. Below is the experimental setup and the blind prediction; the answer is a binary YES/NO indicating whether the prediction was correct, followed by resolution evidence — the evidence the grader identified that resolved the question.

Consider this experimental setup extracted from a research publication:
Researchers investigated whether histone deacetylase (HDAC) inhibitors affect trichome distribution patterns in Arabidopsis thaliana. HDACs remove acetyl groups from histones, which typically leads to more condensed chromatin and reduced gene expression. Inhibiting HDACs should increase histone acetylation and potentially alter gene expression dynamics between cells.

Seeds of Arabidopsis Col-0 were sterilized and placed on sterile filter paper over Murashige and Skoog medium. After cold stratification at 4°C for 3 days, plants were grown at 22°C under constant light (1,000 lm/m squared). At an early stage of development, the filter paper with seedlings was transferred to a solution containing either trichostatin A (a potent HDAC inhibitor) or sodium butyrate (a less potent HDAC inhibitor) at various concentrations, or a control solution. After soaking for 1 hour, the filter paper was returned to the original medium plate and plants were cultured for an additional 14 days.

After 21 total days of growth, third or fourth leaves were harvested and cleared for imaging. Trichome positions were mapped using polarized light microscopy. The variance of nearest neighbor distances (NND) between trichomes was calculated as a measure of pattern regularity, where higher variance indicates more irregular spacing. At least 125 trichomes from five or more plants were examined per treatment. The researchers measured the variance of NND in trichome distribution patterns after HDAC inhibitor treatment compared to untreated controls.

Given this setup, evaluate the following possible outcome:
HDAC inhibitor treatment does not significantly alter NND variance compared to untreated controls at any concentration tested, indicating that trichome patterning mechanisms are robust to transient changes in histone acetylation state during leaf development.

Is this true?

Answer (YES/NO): NO